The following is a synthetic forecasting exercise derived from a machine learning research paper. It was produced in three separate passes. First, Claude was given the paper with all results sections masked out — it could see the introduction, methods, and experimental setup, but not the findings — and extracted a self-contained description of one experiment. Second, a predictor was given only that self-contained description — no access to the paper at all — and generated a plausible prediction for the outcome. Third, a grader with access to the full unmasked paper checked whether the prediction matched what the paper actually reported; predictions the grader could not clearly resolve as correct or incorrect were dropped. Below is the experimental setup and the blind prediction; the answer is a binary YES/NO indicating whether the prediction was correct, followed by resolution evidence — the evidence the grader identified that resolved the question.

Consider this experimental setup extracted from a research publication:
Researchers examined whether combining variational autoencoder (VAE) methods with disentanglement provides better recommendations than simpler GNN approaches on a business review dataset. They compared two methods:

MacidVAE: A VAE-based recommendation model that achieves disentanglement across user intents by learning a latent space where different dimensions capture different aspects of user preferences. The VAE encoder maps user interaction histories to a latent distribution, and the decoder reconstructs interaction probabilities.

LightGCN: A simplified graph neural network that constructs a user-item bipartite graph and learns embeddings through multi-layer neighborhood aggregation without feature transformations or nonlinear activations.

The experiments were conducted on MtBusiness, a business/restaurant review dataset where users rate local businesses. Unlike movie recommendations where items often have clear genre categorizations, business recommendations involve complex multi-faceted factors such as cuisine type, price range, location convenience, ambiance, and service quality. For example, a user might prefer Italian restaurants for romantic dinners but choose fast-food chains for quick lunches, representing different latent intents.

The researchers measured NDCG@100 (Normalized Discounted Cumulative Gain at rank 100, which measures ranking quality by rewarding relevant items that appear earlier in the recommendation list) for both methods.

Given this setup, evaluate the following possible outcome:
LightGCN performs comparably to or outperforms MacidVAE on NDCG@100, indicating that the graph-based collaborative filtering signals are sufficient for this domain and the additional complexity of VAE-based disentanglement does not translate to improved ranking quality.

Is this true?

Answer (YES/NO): YES